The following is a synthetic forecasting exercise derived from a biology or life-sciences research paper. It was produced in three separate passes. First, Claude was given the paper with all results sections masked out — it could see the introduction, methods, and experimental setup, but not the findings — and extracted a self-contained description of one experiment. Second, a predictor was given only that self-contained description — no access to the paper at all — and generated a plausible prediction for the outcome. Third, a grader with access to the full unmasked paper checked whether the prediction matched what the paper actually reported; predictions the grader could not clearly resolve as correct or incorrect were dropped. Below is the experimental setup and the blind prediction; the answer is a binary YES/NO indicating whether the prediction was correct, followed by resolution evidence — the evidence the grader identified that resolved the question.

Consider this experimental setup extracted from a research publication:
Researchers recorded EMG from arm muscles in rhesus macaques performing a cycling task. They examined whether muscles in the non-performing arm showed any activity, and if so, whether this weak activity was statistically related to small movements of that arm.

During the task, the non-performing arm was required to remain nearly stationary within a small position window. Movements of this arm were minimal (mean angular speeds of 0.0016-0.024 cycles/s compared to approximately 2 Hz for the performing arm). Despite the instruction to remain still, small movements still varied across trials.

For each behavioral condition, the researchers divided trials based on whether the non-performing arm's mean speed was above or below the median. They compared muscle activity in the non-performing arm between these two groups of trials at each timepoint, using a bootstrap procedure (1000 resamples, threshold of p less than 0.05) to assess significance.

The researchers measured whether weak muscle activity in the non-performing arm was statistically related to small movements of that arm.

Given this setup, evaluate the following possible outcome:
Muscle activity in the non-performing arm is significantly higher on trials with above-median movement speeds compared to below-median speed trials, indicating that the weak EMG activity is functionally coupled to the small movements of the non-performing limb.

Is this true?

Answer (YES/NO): YES